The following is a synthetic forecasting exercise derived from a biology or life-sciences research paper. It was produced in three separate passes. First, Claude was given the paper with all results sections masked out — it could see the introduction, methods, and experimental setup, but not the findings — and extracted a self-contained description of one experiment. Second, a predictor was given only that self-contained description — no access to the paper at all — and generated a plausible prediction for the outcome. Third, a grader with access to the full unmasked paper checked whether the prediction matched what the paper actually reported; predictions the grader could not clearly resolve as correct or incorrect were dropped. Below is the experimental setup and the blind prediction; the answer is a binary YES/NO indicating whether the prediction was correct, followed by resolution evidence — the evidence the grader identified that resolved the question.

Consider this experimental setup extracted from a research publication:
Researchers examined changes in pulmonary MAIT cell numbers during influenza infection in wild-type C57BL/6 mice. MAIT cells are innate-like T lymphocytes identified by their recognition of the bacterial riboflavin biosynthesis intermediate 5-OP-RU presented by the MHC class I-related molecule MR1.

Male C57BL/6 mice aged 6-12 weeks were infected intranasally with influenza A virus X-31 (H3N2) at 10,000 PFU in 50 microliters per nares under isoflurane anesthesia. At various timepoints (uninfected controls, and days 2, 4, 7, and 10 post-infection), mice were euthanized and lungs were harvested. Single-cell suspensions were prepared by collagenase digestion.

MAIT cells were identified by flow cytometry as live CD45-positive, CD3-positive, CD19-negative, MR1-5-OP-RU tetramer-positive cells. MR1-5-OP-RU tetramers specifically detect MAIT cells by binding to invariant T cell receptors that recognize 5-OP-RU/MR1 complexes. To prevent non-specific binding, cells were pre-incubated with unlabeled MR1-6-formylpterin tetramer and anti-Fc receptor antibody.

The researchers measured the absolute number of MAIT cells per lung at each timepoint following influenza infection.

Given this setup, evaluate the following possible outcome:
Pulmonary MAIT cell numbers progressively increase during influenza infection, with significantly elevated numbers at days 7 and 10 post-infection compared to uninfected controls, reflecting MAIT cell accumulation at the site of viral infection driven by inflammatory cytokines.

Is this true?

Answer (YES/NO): NO